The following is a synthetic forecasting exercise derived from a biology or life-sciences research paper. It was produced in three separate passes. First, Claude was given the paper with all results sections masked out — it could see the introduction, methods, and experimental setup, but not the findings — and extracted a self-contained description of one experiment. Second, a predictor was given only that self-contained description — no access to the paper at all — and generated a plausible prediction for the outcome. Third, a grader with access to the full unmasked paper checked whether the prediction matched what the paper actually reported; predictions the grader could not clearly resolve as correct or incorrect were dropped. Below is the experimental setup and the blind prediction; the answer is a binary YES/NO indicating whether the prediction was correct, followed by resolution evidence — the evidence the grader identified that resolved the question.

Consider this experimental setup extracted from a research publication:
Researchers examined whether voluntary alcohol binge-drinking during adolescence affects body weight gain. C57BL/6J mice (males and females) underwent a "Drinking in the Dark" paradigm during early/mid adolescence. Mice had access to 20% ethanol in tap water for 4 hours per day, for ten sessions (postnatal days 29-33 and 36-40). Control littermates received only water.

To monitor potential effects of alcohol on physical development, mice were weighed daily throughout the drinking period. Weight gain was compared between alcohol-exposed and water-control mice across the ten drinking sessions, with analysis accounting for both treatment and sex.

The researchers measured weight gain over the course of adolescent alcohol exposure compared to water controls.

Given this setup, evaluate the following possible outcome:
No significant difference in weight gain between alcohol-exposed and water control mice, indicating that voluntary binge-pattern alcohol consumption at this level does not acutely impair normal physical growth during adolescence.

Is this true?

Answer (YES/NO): YES